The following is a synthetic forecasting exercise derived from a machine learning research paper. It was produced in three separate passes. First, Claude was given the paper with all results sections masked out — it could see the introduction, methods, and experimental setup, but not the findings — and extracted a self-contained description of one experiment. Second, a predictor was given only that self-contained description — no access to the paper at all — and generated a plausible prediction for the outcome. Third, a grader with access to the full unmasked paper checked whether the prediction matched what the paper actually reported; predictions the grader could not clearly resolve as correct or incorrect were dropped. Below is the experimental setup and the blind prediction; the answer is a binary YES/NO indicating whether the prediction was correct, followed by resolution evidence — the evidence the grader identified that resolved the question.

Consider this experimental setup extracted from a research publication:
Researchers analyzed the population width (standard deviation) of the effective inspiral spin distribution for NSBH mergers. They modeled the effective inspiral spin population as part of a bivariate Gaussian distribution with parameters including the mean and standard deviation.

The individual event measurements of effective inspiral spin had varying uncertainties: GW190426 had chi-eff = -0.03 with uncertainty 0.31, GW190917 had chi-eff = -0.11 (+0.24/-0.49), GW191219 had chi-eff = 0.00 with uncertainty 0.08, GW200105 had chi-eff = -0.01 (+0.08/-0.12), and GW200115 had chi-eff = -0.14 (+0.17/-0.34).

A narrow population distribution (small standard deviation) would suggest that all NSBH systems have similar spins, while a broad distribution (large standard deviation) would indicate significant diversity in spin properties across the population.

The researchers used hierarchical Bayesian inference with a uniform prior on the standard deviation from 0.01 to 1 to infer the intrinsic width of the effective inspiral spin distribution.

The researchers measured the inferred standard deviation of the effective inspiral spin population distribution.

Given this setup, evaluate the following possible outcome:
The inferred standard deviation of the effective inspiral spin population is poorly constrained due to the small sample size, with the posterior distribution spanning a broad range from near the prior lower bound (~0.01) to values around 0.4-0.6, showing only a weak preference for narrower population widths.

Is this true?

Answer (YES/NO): NO